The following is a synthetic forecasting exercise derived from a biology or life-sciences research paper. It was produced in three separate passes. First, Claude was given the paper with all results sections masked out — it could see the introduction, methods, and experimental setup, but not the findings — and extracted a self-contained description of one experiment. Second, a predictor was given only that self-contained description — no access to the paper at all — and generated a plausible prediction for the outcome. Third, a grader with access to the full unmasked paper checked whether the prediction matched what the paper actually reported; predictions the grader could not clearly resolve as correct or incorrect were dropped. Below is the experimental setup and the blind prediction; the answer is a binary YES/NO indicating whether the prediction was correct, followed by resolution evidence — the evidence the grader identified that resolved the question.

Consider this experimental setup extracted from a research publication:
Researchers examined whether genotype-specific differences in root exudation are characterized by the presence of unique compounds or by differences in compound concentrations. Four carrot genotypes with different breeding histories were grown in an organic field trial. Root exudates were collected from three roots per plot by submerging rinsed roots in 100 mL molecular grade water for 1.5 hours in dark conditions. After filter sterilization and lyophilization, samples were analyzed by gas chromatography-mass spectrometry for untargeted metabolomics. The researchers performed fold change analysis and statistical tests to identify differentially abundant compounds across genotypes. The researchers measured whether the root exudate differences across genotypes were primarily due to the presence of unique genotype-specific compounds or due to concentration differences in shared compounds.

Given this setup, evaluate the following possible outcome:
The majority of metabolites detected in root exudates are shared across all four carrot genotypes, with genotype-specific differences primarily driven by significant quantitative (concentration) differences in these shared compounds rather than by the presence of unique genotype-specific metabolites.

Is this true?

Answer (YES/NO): YES